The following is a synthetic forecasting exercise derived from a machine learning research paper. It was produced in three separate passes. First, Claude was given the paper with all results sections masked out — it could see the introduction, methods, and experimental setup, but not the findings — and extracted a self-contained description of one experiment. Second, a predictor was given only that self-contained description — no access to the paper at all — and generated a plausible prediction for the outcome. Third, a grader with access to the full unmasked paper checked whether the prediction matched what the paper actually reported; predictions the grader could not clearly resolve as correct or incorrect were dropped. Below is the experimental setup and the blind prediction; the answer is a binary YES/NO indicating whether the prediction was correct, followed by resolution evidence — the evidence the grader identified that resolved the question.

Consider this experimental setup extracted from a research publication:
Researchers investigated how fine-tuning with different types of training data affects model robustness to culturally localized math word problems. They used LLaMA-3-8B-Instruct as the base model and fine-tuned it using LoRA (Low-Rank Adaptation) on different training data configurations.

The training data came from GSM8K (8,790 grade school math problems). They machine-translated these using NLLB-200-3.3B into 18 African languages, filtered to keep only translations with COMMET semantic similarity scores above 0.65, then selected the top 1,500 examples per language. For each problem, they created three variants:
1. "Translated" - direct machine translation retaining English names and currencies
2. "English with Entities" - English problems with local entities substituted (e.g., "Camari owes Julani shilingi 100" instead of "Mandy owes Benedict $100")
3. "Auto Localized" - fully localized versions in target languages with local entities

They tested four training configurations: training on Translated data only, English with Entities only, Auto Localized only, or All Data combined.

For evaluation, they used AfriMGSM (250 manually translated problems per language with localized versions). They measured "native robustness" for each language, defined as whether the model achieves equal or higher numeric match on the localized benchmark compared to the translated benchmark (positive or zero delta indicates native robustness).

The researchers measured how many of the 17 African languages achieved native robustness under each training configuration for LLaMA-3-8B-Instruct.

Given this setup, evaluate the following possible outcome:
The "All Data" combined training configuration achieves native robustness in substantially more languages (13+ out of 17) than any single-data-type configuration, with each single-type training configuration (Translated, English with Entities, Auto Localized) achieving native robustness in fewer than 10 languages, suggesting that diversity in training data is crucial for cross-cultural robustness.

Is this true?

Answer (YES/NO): NO